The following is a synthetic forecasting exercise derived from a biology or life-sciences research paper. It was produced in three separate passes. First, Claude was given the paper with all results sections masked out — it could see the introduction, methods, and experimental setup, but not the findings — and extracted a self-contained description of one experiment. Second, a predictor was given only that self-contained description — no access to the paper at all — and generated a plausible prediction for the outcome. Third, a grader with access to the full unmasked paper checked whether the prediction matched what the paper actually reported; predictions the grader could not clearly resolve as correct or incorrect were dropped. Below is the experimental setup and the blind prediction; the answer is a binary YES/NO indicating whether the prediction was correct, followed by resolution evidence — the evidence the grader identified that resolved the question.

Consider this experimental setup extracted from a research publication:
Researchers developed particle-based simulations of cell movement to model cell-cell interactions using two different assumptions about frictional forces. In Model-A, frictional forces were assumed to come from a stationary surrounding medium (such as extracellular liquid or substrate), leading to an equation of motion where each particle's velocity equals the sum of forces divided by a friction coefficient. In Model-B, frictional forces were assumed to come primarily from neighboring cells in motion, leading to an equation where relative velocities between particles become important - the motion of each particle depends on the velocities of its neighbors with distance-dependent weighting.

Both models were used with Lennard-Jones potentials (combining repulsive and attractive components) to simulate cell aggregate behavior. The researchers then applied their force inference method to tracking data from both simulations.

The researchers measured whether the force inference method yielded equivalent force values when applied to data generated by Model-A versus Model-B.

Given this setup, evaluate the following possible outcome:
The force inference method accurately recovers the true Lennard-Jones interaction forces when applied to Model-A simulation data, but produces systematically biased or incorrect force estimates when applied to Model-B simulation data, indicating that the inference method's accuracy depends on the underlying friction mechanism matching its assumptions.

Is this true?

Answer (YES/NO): NO